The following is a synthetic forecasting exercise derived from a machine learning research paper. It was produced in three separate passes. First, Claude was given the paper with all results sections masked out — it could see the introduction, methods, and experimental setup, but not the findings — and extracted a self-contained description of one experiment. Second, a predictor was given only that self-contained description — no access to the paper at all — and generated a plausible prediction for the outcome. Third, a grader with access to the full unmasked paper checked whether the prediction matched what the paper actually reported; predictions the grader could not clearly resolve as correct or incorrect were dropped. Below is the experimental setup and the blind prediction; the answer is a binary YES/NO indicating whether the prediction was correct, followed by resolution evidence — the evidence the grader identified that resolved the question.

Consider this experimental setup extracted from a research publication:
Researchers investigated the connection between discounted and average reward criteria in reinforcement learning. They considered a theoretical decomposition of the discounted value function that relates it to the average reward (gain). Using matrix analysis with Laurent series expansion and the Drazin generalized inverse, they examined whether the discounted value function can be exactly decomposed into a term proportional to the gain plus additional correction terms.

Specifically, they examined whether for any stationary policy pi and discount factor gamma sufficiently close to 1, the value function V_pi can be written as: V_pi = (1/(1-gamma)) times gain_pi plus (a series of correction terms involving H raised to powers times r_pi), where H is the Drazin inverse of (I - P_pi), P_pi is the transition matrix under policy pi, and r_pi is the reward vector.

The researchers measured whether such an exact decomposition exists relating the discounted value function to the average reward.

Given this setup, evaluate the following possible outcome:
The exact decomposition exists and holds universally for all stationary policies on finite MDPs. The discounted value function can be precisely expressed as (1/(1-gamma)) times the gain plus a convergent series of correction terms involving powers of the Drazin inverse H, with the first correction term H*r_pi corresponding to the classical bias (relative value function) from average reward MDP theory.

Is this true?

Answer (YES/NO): NO